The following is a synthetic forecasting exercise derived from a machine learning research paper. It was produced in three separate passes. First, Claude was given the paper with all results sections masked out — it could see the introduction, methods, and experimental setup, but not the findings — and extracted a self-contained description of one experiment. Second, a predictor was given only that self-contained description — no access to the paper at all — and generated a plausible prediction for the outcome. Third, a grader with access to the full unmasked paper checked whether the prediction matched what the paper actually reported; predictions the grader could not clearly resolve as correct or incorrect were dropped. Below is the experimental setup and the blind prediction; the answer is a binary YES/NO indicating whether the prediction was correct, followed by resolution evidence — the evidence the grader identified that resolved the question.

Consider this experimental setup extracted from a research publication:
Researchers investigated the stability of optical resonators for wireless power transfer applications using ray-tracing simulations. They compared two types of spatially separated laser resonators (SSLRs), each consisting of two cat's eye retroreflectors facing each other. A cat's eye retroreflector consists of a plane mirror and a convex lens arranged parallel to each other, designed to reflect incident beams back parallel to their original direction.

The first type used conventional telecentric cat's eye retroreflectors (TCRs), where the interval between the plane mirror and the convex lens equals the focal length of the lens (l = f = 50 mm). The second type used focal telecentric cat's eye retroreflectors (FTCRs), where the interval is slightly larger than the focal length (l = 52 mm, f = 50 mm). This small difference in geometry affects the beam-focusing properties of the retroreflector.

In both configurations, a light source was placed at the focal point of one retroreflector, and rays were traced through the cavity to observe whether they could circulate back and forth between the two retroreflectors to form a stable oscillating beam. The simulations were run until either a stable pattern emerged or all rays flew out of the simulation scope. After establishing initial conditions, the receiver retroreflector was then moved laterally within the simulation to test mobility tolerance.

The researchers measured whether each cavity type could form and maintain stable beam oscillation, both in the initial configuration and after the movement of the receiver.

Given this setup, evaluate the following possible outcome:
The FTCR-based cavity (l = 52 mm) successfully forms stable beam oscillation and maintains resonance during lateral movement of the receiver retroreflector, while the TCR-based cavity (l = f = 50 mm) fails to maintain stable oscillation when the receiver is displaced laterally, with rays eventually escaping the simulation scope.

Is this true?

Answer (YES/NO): YES